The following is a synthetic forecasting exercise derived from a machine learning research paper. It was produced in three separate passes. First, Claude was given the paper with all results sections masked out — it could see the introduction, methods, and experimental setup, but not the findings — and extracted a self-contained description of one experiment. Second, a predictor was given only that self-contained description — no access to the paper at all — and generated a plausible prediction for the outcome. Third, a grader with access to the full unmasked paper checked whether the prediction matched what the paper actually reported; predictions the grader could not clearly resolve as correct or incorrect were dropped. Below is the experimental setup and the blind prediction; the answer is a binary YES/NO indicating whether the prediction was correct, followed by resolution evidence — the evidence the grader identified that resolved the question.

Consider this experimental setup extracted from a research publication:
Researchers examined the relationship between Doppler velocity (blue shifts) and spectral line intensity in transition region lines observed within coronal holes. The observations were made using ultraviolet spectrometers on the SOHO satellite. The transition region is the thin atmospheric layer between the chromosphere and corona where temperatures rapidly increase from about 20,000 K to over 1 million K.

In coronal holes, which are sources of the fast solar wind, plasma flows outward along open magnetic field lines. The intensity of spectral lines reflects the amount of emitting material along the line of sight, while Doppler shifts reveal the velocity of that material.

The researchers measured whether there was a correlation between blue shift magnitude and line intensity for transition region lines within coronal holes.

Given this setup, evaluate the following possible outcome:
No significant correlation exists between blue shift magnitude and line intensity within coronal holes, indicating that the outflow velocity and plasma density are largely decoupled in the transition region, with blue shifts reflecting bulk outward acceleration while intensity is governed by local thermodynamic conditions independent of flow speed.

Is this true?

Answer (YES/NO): NO